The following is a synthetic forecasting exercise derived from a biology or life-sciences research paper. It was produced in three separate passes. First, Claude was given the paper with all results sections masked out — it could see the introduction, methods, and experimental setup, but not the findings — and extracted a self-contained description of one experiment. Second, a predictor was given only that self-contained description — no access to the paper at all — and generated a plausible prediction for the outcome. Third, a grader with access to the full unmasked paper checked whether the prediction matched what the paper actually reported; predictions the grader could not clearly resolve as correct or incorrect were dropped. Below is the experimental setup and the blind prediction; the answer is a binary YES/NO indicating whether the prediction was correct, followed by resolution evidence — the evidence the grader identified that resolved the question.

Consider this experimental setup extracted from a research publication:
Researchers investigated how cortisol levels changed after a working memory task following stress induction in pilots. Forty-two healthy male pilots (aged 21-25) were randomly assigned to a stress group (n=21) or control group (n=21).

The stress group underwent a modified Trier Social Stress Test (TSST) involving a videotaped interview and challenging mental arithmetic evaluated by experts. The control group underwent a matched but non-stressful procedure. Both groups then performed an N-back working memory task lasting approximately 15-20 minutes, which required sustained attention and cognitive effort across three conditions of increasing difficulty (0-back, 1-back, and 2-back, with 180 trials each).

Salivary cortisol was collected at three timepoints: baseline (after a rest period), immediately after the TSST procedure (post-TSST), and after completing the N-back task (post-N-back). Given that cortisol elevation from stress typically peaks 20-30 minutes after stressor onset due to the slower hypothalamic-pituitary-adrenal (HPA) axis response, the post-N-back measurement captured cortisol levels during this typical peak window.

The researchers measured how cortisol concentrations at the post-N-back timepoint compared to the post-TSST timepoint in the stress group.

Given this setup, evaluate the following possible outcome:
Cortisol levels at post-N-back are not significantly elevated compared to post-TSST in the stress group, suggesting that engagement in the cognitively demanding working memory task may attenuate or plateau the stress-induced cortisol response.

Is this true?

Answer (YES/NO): YES